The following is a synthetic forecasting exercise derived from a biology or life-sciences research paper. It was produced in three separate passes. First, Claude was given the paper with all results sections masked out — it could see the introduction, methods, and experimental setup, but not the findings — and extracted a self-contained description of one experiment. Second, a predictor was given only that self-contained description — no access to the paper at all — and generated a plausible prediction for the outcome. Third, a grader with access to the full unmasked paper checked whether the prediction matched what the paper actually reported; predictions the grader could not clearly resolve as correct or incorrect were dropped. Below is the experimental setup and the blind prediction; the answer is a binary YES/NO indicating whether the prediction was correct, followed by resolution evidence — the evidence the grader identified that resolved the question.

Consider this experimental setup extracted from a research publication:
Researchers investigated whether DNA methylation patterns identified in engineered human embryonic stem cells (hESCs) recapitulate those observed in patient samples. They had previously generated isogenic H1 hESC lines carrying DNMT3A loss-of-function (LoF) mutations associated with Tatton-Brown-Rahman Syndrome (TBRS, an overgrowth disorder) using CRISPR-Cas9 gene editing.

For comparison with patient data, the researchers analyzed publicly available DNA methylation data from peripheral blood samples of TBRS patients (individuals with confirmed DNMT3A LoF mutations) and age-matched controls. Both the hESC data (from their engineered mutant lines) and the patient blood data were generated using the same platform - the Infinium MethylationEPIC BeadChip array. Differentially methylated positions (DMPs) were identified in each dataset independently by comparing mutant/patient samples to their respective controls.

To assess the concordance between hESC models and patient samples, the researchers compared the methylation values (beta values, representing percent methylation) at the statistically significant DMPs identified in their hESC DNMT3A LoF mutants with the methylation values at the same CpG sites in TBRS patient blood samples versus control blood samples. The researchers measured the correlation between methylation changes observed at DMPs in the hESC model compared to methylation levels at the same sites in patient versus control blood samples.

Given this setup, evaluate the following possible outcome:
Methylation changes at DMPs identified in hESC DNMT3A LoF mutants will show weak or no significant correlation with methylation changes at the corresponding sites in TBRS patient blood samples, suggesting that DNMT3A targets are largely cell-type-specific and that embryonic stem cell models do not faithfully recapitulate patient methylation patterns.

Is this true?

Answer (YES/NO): NO